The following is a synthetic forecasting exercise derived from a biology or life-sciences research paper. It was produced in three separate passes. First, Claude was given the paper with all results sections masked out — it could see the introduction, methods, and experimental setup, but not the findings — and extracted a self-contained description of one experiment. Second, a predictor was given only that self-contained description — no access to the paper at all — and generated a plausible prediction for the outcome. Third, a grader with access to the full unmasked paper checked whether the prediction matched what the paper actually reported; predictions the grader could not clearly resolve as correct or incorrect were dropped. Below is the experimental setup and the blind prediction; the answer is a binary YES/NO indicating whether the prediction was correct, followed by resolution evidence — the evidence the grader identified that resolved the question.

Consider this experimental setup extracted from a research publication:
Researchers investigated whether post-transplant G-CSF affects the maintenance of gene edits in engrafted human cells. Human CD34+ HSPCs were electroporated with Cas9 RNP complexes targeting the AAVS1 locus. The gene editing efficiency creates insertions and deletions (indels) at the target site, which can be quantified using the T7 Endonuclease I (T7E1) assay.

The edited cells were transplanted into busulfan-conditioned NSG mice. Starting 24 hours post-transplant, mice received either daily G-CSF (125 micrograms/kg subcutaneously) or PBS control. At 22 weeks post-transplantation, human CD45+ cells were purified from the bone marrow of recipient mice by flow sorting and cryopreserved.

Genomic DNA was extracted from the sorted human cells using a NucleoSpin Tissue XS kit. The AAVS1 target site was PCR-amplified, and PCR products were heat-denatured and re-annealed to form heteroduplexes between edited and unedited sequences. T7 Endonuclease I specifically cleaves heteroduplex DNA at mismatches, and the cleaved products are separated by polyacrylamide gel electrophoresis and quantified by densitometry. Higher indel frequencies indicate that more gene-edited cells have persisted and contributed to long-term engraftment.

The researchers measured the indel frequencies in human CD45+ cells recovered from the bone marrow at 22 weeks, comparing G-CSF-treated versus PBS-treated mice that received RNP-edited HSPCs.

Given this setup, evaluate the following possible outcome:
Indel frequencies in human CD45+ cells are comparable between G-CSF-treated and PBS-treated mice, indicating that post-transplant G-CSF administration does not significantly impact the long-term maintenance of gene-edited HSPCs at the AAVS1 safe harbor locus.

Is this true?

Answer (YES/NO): NO